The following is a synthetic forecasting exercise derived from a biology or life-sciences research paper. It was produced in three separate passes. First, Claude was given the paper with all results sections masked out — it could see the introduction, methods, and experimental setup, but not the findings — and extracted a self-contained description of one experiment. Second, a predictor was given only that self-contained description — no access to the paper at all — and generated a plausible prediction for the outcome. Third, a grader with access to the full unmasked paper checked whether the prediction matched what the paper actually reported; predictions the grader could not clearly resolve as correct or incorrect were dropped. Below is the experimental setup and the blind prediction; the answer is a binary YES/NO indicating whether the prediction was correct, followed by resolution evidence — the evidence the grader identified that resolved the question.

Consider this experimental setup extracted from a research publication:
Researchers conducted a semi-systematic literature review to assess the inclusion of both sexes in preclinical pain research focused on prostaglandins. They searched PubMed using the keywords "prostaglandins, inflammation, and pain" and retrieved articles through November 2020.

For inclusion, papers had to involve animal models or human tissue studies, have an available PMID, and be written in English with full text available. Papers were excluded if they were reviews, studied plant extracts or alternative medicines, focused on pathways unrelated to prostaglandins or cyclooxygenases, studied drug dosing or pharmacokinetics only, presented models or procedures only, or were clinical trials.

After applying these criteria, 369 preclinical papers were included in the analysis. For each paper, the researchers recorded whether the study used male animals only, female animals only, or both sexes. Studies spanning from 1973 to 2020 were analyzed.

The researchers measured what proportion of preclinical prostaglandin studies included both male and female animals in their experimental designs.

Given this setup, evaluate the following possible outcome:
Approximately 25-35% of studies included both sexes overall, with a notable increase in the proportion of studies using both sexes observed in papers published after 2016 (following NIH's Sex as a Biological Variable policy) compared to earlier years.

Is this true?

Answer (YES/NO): NO